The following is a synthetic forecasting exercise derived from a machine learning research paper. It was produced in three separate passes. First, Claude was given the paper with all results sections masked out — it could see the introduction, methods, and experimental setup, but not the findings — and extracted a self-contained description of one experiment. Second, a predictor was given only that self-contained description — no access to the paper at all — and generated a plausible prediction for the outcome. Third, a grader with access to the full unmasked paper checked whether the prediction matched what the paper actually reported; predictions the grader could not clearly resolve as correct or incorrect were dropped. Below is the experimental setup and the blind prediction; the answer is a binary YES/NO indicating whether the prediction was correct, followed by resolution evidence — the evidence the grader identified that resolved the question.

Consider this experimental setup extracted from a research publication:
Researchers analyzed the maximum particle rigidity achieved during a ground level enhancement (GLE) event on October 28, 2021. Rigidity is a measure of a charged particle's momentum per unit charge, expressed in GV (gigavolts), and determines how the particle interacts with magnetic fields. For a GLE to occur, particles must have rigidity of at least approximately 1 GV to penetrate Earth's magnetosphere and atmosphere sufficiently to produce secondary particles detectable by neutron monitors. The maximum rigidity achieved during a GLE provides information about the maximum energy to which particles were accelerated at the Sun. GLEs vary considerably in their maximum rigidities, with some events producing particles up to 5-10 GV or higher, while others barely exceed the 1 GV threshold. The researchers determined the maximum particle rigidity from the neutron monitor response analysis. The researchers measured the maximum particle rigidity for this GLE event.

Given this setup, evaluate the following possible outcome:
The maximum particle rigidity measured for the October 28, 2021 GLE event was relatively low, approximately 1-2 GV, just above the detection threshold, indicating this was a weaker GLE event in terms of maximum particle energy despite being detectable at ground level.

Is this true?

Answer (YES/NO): NO